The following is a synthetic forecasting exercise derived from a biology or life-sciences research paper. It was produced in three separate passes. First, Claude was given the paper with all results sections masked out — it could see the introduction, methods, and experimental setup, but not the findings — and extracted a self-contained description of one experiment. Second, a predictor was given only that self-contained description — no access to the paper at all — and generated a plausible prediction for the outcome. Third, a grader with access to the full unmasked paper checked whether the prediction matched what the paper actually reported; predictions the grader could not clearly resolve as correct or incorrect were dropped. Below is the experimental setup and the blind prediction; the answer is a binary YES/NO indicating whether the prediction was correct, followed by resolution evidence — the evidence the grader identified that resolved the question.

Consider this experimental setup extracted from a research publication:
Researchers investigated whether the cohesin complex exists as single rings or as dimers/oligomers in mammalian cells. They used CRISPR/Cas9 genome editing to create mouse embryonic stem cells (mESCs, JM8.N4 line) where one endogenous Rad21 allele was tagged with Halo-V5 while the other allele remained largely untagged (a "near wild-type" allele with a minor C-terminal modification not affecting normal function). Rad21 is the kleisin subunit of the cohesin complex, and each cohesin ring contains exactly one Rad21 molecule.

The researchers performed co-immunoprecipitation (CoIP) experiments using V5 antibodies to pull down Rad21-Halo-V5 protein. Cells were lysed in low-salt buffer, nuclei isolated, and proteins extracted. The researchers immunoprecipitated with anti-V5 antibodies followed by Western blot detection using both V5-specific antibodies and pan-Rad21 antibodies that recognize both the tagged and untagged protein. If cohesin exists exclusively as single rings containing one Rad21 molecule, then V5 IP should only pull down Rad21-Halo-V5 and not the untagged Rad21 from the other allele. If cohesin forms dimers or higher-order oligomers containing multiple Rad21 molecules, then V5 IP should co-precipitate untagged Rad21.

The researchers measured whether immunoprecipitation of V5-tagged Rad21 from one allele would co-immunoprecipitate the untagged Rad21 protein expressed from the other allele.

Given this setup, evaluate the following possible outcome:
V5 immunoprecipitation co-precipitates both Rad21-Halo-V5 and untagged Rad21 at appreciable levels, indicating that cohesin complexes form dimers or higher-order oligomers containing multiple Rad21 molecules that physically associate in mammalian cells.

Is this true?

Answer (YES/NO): YES